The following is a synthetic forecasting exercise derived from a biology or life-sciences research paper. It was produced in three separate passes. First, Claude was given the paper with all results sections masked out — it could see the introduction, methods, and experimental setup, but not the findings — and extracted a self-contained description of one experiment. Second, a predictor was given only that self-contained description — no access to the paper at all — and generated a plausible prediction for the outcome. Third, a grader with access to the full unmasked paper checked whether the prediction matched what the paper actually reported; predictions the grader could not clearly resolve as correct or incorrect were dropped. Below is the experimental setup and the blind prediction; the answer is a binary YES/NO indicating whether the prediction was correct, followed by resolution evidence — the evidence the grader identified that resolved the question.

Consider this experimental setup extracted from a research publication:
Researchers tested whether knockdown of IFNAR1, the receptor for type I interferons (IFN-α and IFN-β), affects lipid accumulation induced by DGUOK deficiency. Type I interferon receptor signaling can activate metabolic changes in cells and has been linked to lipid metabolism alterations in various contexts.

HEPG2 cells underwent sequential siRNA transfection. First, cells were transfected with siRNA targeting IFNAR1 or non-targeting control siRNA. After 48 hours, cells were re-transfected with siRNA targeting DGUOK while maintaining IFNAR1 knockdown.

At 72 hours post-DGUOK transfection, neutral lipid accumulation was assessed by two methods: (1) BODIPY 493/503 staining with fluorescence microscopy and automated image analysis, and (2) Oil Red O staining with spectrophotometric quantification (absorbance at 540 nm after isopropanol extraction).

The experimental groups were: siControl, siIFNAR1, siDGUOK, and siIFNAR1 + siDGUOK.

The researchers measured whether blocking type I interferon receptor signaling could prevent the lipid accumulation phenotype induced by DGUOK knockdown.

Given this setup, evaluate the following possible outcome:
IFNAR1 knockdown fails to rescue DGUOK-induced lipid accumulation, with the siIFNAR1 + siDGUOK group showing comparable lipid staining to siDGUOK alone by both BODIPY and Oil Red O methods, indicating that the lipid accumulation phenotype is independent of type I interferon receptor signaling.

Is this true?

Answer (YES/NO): NO